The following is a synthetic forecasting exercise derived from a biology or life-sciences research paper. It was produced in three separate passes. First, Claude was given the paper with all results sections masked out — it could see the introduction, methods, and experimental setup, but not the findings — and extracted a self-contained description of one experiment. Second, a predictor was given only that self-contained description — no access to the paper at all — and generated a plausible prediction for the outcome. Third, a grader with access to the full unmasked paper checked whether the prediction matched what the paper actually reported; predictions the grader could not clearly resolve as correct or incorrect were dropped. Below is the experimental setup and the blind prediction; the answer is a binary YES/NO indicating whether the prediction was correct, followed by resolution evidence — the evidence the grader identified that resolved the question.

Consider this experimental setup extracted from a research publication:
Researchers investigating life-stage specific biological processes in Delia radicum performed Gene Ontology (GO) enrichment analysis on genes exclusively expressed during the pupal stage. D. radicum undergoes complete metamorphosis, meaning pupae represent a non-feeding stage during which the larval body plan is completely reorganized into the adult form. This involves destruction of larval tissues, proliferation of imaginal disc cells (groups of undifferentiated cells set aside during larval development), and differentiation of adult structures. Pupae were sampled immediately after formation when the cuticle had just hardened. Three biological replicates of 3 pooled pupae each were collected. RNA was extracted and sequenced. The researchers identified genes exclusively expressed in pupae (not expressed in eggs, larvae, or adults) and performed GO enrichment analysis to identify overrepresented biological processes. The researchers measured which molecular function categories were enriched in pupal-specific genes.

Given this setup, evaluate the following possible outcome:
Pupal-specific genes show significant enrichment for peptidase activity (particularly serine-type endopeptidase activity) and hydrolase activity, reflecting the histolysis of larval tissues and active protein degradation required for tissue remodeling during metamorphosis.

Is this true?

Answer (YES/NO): YES